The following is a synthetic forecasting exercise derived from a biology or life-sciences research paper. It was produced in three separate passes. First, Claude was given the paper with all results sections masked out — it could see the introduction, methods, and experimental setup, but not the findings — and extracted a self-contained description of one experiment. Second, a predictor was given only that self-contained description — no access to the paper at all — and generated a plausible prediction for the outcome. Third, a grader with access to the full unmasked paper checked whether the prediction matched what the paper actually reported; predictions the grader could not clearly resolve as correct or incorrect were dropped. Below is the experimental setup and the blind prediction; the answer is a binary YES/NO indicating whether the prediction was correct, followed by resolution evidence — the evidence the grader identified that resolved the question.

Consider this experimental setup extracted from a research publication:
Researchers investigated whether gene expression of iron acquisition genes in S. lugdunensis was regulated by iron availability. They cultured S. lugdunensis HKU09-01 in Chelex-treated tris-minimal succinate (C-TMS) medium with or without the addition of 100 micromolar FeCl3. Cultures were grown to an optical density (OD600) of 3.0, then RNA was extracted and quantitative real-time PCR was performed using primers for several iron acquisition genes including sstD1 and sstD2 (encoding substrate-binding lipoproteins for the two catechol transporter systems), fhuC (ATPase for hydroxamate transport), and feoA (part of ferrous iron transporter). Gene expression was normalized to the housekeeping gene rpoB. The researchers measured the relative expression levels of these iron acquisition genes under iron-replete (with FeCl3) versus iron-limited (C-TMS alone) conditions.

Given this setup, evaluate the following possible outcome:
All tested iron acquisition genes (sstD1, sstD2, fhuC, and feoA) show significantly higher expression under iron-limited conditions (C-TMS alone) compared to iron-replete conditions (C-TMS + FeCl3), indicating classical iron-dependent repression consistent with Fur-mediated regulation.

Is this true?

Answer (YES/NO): NO